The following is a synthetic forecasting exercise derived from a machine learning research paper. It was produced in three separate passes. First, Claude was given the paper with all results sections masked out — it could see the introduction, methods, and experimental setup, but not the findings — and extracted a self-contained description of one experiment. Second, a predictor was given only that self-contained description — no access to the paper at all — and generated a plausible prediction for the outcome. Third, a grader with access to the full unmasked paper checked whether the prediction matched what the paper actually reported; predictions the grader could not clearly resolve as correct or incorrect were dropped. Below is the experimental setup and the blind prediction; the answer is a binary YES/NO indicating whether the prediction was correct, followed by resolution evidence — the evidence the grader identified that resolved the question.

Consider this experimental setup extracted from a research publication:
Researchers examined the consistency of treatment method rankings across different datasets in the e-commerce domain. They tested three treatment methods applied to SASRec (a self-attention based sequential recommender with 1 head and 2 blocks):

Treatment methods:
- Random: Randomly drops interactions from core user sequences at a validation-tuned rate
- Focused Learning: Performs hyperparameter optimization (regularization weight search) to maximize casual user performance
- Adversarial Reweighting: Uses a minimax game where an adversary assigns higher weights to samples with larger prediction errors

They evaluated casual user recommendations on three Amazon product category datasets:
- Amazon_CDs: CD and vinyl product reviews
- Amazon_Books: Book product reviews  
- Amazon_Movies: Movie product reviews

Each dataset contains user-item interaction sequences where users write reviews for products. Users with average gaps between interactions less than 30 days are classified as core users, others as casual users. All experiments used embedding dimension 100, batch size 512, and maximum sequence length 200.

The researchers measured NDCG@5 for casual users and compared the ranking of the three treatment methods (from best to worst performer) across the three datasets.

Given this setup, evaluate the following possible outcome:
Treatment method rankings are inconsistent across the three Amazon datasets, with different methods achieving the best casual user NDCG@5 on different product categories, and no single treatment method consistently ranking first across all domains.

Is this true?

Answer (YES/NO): YES